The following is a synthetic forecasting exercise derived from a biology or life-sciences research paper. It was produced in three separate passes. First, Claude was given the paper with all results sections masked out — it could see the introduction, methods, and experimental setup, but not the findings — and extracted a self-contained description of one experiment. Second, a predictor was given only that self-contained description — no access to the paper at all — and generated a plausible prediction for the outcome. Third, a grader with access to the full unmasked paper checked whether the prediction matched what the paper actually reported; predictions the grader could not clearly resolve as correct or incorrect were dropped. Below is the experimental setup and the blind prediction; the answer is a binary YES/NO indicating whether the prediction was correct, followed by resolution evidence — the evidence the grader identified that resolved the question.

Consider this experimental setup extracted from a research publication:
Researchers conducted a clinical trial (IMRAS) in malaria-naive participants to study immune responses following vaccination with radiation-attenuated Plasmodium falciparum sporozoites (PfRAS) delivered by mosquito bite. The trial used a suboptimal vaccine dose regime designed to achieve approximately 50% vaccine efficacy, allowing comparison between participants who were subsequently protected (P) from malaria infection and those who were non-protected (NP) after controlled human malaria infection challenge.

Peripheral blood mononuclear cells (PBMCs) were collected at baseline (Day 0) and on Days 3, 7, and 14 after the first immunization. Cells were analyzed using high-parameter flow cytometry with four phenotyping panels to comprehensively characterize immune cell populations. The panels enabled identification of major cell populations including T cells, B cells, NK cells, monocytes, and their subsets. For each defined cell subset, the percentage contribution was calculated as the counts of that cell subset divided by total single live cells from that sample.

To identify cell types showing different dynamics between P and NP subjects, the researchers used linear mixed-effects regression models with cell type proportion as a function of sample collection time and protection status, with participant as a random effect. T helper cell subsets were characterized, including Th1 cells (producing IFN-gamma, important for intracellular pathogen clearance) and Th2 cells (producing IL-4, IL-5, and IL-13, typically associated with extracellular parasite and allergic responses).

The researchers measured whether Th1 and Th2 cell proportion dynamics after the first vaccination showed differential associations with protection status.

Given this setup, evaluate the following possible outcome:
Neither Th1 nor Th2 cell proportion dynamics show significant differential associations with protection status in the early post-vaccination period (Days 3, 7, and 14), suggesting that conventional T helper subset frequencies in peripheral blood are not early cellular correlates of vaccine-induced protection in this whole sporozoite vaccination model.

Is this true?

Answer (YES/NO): NO